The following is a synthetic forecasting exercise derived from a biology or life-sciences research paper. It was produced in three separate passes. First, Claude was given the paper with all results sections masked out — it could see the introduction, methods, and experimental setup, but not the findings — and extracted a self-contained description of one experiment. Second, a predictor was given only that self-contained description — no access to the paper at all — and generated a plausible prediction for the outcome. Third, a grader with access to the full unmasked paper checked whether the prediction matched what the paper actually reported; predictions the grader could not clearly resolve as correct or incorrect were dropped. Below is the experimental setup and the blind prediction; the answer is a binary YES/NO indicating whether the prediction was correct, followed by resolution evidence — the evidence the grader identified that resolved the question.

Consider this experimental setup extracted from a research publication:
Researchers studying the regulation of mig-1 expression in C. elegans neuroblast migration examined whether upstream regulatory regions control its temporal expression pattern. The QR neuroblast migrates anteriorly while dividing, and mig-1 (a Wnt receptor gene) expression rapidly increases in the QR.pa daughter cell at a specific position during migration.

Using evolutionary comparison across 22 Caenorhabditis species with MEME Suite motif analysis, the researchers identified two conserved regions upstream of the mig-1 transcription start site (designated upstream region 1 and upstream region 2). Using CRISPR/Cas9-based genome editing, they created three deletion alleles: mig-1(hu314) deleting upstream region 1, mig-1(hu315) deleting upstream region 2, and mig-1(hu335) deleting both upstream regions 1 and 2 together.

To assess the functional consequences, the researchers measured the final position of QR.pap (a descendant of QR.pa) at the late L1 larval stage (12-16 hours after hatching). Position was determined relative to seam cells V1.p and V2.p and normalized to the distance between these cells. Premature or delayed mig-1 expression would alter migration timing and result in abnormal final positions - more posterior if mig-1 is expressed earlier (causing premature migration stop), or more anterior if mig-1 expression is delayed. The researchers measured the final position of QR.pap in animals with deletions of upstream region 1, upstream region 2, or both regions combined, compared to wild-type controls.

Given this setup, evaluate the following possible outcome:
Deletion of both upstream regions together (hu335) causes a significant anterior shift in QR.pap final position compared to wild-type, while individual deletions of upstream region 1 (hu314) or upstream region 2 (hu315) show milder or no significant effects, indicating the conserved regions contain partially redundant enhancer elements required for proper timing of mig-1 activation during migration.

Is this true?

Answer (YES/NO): NO